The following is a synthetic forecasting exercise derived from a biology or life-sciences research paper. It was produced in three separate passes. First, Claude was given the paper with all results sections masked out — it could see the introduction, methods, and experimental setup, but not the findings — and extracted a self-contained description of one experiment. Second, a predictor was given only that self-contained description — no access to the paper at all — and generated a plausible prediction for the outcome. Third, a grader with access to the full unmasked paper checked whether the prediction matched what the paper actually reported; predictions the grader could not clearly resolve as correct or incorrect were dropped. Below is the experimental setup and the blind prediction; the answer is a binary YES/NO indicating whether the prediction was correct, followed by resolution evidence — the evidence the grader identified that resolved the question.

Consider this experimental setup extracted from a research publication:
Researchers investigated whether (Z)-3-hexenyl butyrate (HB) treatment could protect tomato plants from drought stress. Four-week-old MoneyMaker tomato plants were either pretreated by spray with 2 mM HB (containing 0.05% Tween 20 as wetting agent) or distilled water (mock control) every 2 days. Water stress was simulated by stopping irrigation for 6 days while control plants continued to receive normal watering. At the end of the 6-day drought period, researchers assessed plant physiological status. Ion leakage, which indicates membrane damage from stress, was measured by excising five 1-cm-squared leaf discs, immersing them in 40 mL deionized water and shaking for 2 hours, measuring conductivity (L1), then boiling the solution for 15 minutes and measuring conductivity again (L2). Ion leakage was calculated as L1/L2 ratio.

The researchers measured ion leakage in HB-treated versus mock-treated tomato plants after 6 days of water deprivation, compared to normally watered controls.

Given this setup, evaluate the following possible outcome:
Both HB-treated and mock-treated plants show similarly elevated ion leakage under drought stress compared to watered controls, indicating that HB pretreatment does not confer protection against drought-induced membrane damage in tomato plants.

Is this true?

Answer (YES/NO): NO